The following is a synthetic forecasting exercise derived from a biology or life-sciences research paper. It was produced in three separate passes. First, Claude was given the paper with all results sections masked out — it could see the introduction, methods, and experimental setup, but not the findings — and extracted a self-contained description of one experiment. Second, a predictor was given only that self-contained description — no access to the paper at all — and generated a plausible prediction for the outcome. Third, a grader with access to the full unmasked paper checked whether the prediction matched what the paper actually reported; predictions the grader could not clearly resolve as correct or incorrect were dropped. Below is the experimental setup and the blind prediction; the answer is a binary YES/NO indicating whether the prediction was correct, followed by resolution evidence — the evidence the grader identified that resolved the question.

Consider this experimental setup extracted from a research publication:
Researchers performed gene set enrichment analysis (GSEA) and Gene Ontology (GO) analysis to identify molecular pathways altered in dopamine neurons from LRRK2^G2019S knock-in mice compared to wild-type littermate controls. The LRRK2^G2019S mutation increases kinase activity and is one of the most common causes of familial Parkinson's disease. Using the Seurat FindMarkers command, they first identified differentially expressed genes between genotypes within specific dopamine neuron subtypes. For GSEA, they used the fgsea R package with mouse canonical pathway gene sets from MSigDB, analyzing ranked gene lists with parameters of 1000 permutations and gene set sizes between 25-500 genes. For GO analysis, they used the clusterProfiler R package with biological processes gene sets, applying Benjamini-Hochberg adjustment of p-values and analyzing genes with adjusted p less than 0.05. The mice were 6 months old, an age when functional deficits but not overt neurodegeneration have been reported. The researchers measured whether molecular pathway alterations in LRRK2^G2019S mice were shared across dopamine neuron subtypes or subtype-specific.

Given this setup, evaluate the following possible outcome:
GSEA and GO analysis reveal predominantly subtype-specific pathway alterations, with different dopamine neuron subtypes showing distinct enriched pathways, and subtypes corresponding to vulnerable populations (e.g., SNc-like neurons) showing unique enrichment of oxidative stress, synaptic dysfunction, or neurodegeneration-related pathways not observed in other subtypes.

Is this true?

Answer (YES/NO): NO